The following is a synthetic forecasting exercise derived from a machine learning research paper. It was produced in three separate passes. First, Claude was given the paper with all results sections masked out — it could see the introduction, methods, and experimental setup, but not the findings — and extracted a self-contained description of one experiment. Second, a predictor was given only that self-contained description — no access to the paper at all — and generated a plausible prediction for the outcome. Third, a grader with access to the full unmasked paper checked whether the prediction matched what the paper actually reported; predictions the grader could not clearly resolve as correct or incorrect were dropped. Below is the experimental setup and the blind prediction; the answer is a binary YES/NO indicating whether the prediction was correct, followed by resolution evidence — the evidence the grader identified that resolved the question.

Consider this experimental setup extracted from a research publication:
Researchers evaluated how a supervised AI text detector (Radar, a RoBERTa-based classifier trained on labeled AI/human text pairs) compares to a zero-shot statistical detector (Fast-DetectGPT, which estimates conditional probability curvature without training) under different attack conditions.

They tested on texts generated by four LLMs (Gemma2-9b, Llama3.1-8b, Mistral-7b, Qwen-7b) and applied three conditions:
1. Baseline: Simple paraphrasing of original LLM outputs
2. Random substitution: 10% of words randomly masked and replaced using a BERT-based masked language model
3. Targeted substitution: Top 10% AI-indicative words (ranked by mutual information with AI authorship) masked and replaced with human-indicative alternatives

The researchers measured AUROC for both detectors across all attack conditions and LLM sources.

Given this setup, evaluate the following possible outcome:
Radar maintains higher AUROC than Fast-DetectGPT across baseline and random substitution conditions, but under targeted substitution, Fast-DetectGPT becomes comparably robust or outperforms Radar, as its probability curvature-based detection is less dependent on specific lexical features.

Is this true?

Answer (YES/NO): NO